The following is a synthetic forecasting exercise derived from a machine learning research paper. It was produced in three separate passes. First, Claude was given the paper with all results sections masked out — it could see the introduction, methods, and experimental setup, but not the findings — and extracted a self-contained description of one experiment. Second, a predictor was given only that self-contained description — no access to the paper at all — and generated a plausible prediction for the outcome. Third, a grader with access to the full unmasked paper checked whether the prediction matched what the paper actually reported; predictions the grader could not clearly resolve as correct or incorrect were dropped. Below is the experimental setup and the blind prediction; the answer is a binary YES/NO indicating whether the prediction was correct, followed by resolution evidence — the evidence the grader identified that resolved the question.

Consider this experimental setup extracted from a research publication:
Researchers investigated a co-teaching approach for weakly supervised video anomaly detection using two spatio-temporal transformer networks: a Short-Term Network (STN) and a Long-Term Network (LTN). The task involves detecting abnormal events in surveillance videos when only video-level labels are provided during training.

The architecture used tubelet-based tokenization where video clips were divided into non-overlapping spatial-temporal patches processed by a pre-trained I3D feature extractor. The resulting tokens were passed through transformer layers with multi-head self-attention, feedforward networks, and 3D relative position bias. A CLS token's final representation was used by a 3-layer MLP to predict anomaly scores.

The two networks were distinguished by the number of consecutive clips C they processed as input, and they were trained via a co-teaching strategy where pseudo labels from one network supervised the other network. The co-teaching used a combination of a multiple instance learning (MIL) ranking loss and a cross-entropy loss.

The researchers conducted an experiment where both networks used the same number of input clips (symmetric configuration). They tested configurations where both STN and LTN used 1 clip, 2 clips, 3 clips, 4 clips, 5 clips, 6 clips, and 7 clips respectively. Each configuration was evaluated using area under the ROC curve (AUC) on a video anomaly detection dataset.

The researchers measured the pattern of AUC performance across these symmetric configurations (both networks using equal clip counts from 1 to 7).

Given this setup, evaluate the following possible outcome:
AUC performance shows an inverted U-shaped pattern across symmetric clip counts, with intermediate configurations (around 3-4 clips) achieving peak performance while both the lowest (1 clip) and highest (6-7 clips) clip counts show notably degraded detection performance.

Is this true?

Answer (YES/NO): NO